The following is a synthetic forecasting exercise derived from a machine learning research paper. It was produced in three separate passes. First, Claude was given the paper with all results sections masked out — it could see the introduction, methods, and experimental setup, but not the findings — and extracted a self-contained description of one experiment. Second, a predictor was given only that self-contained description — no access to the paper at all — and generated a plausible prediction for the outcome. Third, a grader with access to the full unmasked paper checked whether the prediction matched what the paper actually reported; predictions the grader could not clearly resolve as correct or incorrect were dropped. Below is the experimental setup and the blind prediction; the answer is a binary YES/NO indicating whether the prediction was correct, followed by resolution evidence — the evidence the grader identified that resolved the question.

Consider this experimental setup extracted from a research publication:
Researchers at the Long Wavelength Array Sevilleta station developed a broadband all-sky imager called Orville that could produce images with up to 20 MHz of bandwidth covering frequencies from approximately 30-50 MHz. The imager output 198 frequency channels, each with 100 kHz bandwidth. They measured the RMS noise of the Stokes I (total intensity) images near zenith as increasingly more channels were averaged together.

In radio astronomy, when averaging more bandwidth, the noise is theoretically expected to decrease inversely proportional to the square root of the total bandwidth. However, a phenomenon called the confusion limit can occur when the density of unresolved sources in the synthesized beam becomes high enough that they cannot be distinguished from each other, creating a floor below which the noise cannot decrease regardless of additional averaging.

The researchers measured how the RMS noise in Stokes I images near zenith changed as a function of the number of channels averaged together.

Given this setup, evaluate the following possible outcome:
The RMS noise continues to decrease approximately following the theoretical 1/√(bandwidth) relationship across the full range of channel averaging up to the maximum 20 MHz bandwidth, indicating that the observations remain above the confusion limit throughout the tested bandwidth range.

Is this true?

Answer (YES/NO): NO